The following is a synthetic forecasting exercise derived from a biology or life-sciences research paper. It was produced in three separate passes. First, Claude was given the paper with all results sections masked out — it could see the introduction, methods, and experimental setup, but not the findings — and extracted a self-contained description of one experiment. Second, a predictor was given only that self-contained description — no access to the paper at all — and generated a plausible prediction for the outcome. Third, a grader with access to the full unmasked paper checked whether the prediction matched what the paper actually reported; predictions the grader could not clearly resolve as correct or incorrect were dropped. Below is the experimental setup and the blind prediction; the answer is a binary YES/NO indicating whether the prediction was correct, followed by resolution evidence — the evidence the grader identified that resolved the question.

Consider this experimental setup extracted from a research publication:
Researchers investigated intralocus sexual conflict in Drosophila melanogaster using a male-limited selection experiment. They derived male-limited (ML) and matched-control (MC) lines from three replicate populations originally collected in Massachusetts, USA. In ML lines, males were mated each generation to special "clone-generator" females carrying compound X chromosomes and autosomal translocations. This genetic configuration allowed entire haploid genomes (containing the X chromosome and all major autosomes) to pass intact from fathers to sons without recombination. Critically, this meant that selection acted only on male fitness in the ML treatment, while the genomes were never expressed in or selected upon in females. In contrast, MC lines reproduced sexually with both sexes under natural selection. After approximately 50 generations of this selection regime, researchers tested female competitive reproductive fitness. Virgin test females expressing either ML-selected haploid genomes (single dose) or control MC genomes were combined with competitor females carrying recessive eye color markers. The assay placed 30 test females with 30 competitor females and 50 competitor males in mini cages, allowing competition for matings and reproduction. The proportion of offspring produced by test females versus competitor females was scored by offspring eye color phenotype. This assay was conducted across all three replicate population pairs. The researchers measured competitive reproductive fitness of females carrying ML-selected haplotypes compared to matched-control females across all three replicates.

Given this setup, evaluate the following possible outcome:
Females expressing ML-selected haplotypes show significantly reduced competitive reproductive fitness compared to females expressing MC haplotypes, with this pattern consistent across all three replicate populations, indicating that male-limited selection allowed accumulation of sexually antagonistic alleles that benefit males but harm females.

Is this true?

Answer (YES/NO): NO